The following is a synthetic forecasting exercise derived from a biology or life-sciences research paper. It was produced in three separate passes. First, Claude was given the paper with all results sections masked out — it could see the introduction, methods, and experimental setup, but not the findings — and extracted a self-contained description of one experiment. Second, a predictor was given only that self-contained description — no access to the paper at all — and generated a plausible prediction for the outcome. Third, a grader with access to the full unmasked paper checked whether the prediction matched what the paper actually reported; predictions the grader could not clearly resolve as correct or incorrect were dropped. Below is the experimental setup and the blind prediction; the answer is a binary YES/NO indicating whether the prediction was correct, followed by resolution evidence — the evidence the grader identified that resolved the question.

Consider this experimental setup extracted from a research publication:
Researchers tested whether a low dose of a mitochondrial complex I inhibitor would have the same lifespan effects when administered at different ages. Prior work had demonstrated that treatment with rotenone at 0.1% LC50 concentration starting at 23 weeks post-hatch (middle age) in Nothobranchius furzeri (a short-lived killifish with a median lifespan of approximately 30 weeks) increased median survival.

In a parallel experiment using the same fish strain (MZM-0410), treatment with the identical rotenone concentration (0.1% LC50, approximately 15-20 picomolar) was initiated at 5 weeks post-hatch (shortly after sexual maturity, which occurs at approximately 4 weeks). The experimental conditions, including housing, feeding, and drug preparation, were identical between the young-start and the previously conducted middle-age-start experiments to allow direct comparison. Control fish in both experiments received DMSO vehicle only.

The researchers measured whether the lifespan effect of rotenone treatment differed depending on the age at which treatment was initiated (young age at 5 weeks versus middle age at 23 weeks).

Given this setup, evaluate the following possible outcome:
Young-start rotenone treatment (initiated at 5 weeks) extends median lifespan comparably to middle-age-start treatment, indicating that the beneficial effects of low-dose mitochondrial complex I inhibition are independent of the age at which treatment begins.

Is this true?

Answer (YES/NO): NO